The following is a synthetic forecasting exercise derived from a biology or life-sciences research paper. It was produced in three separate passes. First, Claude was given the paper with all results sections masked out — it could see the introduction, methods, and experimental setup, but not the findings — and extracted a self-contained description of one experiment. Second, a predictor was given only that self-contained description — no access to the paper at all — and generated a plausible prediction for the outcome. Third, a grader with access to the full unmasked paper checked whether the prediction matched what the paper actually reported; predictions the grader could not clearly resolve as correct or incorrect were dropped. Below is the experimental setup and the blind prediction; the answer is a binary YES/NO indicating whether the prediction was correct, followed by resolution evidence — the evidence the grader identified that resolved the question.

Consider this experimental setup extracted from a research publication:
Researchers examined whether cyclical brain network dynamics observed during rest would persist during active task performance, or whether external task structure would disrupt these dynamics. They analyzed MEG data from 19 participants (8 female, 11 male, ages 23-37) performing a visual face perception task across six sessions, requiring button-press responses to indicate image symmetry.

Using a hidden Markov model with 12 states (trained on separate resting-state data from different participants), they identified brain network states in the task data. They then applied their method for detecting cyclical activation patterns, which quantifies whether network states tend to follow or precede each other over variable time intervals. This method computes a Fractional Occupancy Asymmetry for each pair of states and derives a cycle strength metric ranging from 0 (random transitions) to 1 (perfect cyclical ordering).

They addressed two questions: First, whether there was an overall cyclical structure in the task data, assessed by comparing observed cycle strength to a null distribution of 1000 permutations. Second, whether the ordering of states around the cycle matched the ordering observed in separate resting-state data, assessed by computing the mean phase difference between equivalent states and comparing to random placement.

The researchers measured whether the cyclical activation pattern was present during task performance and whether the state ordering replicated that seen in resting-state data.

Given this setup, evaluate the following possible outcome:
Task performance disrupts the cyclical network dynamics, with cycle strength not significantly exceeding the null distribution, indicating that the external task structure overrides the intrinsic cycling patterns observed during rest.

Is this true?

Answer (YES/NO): NO